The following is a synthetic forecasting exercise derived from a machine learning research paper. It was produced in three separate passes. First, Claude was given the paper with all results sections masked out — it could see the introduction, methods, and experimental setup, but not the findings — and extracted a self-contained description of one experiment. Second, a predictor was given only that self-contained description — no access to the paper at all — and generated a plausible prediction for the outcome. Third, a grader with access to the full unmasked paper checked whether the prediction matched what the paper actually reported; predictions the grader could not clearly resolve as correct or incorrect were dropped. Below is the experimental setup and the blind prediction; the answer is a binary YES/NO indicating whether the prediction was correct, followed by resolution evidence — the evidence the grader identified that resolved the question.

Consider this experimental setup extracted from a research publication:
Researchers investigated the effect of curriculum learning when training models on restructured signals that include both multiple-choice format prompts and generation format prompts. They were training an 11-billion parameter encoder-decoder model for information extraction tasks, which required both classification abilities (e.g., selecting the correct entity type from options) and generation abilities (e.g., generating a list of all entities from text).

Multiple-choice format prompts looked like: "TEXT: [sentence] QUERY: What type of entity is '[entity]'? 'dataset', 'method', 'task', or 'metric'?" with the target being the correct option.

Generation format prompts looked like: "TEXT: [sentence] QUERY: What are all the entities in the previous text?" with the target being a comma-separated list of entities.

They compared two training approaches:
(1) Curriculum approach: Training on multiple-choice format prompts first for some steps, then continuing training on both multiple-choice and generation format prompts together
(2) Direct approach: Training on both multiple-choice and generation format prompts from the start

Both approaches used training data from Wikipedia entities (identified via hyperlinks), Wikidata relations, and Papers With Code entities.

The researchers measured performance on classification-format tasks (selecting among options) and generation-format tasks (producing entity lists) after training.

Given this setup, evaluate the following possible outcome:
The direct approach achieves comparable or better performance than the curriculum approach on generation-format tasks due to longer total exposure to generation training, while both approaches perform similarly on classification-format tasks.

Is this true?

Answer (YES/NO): NO